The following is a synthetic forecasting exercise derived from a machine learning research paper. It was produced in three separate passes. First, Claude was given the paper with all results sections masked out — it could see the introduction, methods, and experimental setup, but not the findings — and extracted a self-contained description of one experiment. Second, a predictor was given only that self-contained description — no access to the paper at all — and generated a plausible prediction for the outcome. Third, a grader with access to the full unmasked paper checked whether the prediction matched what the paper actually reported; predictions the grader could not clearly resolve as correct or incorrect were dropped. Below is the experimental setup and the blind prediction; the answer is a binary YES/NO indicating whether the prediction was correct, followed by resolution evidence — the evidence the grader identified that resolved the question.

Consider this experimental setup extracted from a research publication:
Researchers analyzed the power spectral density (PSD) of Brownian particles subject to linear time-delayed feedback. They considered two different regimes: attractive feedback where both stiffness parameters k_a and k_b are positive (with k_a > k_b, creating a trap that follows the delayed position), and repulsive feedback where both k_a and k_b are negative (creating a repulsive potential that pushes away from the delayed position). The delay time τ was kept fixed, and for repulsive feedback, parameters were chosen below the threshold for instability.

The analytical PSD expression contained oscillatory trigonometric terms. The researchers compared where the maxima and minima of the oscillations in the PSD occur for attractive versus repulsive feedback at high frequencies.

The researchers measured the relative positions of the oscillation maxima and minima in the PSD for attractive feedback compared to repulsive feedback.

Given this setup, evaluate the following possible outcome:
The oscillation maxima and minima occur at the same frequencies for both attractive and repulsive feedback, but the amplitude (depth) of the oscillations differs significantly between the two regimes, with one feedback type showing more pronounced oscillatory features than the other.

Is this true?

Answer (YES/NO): NO